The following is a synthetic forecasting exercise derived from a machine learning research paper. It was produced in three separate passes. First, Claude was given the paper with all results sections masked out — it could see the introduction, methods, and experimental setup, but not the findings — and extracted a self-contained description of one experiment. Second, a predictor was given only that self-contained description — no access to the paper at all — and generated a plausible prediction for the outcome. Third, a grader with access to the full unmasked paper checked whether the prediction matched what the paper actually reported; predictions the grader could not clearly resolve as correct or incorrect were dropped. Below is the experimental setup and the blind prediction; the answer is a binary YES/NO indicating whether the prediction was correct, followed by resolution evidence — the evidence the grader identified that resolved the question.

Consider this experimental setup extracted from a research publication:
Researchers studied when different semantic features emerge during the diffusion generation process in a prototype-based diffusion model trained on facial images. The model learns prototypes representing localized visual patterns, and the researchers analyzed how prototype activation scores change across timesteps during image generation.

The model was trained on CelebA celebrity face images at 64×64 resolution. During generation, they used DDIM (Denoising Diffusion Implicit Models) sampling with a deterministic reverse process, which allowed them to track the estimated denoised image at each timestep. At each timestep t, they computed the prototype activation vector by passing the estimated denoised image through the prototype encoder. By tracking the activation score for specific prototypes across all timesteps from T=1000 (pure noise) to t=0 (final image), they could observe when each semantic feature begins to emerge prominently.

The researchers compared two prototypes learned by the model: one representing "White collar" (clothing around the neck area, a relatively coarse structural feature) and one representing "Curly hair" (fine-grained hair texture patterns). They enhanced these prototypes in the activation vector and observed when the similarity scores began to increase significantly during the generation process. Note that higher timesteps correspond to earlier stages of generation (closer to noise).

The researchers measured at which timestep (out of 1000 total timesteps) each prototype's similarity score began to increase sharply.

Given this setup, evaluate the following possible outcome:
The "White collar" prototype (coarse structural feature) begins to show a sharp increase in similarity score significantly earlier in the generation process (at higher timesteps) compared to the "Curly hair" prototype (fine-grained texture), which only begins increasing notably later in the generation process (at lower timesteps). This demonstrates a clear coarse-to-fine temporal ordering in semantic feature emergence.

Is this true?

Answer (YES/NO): YES